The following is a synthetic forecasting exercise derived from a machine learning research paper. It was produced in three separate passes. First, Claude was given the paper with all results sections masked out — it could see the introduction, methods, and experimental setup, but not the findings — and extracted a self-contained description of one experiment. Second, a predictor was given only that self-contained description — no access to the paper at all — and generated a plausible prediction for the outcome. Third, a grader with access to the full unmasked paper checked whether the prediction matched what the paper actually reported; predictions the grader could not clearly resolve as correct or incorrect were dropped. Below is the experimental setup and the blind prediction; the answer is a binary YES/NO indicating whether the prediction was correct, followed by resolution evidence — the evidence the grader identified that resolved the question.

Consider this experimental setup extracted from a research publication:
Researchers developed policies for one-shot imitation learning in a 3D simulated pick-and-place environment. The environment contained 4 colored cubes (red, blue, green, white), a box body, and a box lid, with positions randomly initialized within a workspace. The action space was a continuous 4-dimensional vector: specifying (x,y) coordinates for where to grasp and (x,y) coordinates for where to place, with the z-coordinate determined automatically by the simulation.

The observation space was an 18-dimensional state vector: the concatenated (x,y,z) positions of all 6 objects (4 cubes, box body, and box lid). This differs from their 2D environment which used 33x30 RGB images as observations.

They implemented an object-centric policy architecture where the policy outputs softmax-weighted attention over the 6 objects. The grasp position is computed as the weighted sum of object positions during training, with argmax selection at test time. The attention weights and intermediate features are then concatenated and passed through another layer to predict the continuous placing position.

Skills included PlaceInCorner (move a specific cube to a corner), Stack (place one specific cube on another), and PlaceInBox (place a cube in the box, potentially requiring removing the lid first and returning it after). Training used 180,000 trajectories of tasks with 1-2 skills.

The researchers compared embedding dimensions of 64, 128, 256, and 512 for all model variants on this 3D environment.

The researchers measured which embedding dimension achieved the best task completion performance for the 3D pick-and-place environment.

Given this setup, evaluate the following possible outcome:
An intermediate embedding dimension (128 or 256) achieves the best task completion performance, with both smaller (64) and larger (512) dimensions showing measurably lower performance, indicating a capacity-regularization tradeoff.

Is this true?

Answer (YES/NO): NO